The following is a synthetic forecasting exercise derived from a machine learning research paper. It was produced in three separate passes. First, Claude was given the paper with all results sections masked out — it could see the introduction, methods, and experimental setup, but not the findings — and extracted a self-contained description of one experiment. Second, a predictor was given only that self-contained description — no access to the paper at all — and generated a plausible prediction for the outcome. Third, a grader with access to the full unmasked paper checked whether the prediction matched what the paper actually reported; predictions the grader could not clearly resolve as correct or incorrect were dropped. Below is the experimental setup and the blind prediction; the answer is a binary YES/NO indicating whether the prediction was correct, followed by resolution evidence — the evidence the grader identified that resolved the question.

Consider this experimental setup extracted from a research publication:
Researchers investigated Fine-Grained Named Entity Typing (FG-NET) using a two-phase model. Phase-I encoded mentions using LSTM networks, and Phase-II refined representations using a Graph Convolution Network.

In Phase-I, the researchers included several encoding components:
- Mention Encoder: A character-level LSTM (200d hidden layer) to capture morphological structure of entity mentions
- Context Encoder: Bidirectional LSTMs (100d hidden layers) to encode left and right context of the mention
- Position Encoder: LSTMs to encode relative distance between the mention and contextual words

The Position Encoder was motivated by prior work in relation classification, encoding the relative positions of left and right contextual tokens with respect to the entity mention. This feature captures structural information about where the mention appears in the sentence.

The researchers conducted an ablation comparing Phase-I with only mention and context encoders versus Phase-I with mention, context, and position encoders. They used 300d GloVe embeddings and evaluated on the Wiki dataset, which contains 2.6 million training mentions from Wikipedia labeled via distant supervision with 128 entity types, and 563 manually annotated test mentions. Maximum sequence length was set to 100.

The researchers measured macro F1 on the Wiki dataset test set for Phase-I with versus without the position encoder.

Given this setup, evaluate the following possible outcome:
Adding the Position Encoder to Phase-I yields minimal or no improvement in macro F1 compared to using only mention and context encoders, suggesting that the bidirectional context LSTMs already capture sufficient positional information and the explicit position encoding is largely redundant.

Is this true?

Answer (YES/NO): NO